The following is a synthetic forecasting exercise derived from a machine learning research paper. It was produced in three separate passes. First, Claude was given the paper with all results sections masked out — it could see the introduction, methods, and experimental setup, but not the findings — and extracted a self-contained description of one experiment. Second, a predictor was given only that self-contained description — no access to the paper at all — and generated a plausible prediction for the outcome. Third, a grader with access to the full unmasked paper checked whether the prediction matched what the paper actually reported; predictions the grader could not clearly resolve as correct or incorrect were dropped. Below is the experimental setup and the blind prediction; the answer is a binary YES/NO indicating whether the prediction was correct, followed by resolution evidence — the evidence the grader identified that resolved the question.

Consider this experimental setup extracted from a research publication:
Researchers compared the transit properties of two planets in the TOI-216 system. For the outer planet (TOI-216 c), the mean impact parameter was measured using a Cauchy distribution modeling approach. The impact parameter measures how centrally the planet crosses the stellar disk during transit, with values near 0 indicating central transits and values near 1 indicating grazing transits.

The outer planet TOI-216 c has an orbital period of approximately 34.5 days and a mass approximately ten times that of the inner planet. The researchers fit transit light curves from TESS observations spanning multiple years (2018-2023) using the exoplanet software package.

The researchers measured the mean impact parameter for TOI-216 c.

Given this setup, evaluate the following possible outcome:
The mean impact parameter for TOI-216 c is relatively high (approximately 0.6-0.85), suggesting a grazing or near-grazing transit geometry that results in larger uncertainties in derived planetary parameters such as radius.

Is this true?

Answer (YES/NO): NO